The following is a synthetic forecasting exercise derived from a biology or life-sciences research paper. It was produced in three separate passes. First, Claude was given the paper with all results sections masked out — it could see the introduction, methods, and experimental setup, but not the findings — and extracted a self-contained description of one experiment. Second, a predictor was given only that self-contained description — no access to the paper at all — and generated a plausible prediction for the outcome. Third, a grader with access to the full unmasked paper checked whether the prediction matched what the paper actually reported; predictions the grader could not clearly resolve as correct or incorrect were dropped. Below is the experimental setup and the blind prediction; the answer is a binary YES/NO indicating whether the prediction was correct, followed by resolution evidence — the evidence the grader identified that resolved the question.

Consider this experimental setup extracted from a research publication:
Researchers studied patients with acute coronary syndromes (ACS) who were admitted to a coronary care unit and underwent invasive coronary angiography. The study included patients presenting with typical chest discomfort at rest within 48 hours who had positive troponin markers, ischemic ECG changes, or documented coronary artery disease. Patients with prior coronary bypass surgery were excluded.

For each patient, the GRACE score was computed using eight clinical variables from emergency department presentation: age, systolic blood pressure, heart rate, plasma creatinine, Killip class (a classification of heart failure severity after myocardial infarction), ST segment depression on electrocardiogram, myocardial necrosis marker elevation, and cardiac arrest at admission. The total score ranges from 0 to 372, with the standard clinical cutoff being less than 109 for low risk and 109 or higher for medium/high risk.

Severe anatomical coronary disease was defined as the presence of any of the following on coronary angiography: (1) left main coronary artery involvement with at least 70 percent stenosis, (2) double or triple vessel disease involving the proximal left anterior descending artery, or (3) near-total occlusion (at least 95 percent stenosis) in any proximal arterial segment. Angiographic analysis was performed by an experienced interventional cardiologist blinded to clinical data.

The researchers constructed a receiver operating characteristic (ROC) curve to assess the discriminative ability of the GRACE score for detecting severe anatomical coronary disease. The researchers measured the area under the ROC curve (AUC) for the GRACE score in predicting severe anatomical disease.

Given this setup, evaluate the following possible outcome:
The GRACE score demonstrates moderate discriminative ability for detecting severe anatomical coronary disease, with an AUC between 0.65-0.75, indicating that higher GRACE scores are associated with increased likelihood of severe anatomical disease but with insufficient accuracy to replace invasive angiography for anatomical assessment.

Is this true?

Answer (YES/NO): YES